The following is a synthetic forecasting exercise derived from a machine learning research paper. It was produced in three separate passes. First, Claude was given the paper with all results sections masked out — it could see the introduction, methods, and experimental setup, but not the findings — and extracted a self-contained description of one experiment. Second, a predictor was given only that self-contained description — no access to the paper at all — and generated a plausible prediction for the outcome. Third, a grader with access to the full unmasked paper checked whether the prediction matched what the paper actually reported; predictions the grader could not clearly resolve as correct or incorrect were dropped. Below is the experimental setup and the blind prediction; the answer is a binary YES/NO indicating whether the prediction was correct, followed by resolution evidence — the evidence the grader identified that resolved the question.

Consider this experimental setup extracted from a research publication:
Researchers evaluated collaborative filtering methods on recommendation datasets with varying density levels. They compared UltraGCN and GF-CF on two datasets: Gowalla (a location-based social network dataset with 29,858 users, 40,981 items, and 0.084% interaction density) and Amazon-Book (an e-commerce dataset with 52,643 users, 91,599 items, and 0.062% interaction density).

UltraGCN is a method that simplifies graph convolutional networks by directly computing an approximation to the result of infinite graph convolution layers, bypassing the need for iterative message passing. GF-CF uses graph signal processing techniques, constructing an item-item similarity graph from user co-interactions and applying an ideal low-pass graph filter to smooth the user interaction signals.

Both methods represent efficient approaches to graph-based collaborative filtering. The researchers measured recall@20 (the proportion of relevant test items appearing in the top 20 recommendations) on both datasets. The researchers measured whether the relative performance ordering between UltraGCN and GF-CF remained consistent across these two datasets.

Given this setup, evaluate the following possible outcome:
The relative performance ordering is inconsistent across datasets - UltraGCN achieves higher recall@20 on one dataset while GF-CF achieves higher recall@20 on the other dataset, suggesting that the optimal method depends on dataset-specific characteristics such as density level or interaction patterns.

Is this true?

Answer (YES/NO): YES